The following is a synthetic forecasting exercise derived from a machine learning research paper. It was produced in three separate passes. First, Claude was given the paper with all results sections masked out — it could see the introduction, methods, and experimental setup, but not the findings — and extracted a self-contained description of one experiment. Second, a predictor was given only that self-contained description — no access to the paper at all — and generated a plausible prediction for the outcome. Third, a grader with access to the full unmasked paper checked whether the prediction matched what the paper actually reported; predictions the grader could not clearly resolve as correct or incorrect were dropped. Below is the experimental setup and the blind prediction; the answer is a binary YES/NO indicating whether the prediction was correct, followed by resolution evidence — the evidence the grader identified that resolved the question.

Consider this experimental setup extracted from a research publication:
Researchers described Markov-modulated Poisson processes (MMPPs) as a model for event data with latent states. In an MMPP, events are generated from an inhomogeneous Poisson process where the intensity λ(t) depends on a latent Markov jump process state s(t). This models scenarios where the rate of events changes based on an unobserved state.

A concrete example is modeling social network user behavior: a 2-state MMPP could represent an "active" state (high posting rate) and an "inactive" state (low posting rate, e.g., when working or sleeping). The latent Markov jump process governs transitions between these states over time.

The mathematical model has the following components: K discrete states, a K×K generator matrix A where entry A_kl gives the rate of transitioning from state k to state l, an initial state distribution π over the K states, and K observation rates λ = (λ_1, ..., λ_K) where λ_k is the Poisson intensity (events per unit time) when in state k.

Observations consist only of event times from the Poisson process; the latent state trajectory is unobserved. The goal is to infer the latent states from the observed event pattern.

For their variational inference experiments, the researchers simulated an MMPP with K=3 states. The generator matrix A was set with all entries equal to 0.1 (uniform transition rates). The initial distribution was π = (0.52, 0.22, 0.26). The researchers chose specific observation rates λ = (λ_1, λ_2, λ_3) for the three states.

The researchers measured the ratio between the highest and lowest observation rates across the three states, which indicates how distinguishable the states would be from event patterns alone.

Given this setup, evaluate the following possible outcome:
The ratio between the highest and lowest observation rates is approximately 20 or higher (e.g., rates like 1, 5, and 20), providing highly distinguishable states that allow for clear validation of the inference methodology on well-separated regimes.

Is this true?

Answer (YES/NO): YES